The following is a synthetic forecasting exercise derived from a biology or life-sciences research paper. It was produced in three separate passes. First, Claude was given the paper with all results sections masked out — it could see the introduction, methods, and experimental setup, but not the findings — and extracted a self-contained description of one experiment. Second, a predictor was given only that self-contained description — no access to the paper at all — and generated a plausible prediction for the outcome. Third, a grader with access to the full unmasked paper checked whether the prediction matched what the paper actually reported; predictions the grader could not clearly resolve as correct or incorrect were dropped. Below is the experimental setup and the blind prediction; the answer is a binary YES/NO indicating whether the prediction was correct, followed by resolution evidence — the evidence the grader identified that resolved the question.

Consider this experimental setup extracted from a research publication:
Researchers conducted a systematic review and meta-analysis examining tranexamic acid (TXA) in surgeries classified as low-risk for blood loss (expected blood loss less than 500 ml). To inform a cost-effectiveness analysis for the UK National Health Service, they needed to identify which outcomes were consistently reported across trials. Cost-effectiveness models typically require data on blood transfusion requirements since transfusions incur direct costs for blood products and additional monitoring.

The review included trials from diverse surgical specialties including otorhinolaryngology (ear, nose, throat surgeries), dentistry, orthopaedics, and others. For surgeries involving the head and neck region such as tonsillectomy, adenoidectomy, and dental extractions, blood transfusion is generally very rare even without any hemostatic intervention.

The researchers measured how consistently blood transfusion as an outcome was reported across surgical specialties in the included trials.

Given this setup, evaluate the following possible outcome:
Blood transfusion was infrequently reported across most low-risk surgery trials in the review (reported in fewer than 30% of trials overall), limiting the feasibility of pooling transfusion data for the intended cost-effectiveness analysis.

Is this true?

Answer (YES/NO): YES